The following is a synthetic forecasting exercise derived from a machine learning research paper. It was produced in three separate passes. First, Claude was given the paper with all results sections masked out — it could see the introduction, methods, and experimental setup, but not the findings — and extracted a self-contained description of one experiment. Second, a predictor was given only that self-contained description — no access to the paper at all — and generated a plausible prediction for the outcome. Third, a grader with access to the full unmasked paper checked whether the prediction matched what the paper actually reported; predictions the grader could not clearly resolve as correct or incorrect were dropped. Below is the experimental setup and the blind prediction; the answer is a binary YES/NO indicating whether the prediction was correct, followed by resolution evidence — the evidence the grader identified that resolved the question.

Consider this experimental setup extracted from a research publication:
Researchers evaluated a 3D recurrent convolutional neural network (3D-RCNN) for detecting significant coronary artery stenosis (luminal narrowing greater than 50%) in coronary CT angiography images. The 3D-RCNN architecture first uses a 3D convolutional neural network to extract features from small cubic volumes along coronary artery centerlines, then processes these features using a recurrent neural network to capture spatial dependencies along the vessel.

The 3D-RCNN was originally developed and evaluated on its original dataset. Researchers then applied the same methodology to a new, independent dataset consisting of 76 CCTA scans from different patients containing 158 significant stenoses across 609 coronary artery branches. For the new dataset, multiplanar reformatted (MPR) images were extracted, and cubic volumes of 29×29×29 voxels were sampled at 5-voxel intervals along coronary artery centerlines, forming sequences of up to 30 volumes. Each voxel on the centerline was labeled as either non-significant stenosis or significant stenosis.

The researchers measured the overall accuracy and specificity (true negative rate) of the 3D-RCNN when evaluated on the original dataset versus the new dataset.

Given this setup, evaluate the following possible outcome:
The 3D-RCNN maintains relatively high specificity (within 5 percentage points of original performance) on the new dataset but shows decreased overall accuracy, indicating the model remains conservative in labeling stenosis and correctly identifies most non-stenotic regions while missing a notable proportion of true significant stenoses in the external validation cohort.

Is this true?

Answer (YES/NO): NO